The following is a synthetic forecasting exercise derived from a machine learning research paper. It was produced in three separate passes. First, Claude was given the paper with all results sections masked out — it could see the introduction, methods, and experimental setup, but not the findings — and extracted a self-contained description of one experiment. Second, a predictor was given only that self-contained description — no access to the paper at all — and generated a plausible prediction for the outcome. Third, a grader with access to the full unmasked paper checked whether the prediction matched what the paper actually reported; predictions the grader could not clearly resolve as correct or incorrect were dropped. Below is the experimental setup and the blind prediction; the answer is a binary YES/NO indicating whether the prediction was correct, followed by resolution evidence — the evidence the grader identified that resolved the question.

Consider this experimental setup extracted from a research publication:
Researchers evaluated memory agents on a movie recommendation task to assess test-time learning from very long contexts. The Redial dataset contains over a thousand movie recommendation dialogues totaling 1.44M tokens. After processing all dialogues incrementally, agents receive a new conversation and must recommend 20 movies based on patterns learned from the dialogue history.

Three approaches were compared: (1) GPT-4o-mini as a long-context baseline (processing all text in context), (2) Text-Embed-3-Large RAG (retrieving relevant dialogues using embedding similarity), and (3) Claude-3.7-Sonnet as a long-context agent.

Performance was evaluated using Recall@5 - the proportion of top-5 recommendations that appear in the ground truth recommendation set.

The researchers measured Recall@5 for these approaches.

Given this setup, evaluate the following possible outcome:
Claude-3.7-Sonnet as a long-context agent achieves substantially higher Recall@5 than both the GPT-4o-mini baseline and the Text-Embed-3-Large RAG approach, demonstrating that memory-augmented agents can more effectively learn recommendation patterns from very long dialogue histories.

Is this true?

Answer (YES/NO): NO